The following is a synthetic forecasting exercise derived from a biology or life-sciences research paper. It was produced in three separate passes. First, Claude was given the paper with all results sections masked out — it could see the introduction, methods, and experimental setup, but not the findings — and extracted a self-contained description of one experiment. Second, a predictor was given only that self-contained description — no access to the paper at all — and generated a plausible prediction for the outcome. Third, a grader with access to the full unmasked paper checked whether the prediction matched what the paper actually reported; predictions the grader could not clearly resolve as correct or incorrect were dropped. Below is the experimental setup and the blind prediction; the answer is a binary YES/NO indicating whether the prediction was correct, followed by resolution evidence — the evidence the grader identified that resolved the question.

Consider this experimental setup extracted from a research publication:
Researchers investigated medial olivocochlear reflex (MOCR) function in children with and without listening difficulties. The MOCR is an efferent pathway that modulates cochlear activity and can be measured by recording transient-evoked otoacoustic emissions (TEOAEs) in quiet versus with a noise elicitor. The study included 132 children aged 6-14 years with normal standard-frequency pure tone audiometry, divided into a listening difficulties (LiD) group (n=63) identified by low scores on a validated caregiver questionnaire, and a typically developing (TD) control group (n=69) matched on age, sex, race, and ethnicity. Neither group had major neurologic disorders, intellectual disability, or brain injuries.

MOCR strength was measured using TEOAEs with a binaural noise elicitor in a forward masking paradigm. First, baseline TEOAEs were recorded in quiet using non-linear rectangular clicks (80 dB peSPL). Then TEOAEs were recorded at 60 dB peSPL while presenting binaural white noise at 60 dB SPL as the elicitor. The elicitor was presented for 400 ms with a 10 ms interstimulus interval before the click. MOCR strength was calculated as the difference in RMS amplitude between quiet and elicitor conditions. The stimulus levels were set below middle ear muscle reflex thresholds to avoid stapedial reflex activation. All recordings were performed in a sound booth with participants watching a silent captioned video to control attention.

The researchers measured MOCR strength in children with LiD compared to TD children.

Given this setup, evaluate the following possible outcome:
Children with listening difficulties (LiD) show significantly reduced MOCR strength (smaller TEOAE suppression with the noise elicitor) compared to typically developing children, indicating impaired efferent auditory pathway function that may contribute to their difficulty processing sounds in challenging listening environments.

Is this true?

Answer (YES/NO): NO